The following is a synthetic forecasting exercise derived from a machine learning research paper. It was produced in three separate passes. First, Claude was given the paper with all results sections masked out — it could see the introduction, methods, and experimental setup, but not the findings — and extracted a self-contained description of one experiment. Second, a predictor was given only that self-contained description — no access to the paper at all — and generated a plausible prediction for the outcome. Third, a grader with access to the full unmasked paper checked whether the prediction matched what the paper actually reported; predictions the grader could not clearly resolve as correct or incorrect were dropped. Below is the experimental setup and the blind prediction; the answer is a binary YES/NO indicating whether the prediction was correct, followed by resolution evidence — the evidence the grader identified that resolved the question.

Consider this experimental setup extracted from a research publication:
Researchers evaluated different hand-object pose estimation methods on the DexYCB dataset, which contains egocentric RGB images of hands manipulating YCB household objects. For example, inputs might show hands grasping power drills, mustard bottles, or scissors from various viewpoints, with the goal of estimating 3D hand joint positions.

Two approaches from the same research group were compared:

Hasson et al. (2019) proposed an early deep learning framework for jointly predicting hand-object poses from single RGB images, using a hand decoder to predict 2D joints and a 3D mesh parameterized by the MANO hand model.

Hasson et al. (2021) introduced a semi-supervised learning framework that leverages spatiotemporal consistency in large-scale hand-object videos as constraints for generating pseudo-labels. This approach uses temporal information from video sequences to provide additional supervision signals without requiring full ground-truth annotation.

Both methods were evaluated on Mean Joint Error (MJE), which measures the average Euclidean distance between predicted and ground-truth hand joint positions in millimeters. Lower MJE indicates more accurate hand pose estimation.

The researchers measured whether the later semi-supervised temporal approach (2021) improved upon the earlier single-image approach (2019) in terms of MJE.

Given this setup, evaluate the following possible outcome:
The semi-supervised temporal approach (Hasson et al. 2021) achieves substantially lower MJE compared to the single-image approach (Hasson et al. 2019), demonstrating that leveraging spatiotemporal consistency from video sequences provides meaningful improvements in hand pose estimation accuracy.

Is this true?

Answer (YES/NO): NO